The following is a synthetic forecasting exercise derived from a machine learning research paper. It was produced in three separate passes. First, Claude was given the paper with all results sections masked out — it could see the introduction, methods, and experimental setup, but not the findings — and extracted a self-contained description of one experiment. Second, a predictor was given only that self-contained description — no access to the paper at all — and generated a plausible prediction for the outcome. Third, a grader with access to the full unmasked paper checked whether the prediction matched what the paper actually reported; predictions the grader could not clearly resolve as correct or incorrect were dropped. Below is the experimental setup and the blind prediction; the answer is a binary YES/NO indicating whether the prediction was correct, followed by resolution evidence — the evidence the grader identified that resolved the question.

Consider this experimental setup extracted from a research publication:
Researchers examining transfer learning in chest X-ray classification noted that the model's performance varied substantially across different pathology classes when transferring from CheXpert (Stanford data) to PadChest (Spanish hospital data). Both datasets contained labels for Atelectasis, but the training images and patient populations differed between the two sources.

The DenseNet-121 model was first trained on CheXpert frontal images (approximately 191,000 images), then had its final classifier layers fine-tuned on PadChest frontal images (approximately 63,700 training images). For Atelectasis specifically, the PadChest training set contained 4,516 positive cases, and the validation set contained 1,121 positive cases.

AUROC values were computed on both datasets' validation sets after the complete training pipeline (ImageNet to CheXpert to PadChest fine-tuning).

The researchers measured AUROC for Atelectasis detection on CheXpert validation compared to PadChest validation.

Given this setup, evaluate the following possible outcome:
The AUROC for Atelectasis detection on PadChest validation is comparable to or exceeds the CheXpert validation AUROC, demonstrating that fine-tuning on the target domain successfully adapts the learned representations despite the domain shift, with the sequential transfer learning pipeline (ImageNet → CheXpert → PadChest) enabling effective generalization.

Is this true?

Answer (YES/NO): YES